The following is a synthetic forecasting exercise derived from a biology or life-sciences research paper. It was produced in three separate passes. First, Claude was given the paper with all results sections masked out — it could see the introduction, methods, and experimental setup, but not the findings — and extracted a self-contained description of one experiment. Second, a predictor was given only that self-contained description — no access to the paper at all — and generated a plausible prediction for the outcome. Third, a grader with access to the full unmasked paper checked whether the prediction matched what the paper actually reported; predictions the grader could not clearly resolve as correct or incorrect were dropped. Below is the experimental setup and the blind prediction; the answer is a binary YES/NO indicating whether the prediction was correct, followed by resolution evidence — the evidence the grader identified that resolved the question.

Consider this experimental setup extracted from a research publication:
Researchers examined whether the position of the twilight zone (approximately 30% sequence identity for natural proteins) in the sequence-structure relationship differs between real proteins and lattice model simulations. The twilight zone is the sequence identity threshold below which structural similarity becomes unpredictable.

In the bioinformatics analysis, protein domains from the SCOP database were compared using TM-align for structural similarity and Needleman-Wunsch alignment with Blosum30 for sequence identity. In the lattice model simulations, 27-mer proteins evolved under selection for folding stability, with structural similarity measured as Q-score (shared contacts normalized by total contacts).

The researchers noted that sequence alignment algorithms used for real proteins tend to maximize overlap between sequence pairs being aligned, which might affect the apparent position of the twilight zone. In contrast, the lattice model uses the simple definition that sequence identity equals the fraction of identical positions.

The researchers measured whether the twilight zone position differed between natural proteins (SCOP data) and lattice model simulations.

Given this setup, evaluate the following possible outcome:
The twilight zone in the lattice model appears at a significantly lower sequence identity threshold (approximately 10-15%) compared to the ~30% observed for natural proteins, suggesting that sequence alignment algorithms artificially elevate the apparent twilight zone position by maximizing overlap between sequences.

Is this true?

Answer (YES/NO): NO